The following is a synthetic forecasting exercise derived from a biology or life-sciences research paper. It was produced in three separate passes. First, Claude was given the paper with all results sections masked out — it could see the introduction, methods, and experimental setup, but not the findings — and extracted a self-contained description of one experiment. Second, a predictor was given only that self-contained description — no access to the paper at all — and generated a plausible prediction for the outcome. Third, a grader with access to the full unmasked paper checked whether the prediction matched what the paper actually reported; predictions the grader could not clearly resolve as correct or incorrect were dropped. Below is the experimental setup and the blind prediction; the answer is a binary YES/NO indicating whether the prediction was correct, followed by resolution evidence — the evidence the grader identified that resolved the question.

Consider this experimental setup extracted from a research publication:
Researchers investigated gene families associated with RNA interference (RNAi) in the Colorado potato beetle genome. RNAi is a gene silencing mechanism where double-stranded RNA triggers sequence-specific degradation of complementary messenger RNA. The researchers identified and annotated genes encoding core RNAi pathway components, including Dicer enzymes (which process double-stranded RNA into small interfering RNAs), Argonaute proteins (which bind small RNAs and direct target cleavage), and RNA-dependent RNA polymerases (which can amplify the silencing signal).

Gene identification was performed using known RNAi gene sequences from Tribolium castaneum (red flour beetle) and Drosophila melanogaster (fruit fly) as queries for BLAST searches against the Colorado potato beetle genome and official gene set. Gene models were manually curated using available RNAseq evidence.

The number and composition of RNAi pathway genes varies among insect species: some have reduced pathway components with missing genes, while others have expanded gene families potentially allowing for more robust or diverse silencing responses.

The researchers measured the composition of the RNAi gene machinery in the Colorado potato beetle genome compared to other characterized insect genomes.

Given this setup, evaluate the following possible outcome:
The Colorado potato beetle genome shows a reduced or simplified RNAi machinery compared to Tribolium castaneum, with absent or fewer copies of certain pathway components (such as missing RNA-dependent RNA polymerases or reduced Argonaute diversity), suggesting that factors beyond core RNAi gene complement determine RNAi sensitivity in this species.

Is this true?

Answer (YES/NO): NO